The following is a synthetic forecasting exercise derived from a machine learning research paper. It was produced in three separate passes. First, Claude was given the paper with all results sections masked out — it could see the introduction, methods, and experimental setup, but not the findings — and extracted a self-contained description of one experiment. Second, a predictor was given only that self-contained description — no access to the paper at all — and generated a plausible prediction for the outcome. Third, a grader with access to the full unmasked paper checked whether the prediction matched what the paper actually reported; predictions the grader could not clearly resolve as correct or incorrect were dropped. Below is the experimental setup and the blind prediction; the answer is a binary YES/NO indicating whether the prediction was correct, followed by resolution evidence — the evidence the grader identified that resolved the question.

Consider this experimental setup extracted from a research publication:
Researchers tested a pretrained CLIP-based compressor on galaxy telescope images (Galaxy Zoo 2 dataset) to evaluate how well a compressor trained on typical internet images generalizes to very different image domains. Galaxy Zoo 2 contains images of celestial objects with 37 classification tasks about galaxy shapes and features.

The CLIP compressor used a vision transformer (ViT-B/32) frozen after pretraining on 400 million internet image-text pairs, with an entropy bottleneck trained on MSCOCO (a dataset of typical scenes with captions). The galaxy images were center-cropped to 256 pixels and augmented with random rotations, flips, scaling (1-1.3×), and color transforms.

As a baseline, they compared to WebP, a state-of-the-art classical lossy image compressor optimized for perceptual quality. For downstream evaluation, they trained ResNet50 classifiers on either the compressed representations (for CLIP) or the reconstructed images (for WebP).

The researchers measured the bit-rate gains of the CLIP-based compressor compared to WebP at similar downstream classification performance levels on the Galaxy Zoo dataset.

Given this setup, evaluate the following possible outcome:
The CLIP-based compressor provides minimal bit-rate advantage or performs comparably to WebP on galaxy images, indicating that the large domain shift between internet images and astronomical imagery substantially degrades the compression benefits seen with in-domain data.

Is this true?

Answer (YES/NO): YES